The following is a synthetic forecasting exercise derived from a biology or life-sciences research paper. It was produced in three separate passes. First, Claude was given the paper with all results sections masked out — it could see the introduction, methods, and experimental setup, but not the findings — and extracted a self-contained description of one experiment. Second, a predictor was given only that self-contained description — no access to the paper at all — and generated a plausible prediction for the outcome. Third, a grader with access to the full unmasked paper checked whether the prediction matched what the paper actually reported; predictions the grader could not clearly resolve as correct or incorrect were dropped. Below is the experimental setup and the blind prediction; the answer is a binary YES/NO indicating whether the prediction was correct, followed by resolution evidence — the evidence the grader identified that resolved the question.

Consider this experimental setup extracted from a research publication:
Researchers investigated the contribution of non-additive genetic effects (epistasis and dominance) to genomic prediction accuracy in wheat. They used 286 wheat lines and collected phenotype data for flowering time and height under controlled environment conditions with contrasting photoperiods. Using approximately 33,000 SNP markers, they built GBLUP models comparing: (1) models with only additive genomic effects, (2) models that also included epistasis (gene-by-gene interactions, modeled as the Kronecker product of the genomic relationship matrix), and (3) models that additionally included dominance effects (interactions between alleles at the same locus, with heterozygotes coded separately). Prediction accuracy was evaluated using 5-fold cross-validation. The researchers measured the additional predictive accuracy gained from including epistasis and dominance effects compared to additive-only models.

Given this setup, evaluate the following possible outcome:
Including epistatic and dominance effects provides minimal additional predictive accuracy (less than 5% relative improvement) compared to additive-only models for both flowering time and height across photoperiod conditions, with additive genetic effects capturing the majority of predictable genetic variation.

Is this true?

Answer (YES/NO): NO